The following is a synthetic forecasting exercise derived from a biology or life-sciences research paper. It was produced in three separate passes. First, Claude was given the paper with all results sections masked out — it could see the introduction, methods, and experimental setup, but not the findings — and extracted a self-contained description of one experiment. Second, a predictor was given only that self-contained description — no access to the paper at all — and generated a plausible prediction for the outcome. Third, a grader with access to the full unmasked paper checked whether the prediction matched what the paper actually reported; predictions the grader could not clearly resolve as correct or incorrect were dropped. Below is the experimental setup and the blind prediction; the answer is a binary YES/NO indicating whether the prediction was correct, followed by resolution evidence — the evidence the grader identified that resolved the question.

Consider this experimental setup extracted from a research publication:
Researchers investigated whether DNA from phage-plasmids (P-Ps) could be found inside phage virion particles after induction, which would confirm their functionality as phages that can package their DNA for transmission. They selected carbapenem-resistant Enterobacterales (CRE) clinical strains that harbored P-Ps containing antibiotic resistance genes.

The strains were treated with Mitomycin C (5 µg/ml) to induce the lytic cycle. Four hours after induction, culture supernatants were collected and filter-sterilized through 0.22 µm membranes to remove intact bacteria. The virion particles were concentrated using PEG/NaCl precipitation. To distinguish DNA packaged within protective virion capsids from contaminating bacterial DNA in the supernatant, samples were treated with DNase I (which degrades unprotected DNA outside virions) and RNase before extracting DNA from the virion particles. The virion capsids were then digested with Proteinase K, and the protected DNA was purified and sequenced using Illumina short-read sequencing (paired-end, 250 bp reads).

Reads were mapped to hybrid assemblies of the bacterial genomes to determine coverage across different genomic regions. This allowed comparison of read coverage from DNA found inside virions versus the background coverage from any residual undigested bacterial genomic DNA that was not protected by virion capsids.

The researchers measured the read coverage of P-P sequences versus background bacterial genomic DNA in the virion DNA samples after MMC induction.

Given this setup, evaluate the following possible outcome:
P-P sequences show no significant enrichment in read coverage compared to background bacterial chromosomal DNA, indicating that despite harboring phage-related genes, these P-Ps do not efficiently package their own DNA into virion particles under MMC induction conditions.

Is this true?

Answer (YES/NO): NO